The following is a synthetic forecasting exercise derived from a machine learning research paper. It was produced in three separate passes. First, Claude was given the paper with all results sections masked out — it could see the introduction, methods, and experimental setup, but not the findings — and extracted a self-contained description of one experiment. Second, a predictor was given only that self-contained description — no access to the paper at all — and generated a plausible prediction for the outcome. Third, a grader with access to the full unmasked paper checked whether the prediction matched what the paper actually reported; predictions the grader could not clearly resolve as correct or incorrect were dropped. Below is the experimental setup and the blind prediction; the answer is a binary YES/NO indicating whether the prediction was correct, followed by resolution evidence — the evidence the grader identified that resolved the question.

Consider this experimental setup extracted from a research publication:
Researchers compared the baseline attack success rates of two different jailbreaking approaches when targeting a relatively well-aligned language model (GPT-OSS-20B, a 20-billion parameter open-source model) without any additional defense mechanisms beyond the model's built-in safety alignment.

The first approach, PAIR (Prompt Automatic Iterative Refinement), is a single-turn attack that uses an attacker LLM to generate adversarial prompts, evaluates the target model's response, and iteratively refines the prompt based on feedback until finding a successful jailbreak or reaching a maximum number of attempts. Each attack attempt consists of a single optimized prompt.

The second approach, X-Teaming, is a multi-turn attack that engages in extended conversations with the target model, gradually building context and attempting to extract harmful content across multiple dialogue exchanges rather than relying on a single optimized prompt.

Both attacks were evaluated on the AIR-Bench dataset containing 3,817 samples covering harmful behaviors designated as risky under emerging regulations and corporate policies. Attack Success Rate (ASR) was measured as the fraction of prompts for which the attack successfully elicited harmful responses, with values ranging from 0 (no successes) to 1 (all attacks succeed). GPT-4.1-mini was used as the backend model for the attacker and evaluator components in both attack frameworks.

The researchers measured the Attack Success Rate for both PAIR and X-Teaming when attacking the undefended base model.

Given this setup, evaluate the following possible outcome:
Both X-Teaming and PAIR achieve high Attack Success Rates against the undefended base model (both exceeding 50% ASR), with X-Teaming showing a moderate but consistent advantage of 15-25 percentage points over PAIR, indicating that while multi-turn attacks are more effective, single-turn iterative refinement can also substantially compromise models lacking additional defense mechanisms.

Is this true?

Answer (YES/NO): NO